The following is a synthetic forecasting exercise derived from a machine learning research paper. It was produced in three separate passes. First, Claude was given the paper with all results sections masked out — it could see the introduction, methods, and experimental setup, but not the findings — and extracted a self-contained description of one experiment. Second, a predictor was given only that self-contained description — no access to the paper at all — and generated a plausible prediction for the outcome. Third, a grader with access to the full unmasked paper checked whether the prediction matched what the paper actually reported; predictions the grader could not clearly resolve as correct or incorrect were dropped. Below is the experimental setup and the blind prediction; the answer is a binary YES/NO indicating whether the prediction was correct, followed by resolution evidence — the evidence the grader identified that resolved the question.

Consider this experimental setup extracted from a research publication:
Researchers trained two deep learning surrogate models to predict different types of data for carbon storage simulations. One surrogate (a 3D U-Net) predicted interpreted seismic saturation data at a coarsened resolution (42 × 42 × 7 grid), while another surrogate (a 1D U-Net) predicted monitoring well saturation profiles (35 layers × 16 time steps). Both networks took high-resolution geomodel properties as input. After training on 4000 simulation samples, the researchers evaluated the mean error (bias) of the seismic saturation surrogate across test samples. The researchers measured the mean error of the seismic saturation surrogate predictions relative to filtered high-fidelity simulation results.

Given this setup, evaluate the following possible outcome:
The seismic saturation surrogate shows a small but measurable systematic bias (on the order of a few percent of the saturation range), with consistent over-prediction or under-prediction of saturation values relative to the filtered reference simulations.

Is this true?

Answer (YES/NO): NO